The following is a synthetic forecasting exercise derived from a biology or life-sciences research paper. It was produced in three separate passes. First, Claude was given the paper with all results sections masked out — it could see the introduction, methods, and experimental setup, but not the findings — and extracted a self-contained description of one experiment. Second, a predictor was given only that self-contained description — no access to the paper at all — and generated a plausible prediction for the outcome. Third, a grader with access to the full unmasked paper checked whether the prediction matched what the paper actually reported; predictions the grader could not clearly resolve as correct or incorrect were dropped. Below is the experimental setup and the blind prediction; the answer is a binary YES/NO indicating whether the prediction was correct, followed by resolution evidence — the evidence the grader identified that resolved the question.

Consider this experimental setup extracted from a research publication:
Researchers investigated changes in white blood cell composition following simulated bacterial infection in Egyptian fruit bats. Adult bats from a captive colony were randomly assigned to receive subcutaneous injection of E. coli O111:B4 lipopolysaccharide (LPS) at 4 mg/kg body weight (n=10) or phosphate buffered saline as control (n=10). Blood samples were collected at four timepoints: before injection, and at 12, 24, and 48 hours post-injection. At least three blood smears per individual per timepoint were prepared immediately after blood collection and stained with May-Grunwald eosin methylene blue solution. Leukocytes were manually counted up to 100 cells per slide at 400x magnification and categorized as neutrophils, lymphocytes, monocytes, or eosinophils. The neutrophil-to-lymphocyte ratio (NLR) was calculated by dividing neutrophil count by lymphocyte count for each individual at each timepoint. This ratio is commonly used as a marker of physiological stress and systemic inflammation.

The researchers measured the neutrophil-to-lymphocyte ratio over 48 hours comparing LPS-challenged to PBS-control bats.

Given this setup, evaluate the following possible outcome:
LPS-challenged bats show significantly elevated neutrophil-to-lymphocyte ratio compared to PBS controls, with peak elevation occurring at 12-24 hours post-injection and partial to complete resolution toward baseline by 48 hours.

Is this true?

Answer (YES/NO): NO